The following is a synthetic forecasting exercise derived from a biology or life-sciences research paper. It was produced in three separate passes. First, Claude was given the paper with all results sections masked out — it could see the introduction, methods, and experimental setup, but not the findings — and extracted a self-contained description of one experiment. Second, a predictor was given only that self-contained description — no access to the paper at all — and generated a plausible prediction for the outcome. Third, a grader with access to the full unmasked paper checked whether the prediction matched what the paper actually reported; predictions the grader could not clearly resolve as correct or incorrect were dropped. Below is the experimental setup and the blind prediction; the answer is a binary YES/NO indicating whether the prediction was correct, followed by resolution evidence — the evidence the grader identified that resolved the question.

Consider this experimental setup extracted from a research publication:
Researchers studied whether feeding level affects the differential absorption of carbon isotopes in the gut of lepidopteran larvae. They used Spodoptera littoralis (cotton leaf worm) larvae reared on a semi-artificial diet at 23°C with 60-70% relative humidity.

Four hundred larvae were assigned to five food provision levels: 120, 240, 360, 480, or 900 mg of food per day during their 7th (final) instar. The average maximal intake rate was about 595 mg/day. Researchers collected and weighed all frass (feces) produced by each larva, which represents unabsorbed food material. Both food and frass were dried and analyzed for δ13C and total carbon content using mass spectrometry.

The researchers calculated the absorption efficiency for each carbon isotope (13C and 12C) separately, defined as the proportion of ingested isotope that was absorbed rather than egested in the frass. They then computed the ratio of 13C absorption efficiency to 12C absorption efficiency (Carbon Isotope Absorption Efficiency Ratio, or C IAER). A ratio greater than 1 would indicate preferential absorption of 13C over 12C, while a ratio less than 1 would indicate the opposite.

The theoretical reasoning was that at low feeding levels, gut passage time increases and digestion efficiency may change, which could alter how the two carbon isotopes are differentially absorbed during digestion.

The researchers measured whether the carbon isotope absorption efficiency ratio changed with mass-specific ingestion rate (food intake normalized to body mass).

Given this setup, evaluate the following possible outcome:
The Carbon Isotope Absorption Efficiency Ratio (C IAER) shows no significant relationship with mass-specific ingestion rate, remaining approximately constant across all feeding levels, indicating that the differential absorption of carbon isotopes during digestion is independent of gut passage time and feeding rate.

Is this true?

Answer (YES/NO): NO